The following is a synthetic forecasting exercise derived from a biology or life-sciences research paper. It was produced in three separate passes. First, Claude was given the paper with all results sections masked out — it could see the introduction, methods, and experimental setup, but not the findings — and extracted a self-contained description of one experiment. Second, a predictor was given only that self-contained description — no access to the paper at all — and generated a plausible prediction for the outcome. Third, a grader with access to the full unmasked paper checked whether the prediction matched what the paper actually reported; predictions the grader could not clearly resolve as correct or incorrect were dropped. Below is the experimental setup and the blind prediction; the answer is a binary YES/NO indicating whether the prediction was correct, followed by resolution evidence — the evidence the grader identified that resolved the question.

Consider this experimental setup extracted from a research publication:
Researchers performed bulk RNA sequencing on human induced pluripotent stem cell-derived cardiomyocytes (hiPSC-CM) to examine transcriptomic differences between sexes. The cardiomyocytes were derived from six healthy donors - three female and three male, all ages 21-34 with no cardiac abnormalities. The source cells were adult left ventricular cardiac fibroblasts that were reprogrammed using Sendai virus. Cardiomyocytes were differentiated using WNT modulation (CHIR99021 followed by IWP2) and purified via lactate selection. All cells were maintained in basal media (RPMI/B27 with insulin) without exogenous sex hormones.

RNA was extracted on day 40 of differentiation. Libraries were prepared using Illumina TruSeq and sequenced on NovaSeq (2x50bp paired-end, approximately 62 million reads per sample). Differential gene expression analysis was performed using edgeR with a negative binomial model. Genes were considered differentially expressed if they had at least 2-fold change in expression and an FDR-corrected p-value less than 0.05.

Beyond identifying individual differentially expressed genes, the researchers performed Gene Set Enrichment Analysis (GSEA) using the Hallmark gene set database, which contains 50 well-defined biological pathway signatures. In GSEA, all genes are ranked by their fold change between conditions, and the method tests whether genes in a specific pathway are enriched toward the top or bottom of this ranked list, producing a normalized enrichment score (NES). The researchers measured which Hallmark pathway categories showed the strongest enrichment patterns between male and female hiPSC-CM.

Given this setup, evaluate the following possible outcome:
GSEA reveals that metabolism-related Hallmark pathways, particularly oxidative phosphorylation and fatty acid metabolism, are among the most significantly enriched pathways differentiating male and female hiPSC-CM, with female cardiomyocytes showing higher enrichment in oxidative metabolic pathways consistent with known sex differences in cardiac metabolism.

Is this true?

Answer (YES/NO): NO